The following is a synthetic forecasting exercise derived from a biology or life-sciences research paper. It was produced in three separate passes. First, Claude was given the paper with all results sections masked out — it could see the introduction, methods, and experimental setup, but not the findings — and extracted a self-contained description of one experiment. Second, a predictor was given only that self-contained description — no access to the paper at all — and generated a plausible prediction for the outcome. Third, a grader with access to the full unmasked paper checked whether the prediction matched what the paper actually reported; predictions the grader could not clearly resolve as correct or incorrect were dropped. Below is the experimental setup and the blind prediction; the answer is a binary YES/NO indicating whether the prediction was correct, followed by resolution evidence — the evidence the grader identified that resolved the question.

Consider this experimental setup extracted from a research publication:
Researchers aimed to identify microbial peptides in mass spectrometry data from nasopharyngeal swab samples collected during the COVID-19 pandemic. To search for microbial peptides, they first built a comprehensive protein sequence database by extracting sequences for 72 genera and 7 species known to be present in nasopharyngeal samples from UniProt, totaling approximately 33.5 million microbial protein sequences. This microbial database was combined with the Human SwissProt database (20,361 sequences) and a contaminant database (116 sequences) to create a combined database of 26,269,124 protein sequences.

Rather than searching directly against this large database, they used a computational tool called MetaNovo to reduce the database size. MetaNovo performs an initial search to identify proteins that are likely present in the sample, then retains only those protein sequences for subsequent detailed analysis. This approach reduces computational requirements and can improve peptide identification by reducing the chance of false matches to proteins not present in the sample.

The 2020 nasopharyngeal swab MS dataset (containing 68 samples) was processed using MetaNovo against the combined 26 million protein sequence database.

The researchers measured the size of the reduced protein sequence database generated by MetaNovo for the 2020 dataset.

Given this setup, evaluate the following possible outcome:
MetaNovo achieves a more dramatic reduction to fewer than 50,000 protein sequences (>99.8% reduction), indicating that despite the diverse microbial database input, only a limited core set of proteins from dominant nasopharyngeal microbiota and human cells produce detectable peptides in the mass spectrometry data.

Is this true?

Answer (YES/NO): NO